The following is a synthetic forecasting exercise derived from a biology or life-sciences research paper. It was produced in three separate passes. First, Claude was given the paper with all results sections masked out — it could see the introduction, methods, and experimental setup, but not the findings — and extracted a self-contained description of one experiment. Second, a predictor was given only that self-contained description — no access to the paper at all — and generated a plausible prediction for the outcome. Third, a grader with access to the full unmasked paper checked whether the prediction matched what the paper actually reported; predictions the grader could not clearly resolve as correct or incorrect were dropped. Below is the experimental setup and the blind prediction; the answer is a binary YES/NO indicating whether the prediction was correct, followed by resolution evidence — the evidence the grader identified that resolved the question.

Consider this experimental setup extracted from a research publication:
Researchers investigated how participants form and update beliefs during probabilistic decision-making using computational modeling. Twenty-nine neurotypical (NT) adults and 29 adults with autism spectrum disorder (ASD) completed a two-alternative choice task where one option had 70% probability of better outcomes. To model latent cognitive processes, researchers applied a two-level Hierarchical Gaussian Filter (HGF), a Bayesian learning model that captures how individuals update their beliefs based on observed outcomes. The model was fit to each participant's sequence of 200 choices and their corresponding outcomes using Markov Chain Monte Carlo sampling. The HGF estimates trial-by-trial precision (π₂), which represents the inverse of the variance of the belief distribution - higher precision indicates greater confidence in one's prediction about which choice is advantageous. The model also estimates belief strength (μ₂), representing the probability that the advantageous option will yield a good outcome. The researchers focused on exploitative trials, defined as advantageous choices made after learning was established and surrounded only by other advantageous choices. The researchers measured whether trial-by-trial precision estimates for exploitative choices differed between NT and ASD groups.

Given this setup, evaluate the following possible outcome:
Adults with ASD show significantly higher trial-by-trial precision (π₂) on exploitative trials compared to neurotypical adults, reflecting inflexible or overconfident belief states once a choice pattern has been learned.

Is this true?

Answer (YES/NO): NO